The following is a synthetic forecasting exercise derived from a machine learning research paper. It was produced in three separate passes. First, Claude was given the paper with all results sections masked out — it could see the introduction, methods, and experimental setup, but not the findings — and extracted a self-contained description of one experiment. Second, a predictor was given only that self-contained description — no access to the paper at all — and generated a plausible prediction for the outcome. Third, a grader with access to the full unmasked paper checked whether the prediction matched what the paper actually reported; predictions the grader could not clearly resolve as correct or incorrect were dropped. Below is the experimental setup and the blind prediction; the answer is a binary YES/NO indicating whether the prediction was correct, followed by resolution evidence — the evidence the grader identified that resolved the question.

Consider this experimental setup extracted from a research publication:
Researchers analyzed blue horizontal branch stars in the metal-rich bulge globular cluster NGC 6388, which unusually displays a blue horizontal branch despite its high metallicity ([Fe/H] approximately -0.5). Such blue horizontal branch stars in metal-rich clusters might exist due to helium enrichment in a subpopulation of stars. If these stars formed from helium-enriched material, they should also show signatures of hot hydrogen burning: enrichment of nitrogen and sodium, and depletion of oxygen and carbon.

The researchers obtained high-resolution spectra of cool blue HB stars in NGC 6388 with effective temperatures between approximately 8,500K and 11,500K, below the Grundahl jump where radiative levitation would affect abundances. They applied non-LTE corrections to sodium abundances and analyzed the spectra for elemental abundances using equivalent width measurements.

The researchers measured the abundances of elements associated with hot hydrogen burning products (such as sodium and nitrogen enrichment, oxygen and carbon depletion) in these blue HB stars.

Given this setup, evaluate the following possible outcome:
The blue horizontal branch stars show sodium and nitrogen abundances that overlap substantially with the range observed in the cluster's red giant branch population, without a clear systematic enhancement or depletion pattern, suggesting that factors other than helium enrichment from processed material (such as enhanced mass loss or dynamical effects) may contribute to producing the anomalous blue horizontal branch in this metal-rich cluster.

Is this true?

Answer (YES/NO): NO